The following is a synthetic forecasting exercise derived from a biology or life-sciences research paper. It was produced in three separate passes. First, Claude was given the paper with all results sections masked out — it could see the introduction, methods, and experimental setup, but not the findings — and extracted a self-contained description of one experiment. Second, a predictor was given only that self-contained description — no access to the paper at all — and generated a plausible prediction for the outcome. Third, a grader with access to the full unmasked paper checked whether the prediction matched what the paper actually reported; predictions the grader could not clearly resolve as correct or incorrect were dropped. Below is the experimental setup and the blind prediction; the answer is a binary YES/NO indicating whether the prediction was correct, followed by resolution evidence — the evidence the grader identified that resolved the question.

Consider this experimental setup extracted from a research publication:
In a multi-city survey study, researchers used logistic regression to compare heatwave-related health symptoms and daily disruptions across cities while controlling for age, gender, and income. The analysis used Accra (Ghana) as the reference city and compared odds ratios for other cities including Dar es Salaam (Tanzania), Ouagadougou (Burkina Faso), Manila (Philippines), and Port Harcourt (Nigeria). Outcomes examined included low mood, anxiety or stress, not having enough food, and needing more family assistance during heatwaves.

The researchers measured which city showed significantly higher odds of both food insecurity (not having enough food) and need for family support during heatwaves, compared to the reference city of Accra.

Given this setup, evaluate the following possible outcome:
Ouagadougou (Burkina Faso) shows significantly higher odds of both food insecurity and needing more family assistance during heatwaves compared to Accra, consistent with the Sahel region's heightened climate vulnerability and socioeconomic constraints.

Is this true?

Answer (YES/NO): NO